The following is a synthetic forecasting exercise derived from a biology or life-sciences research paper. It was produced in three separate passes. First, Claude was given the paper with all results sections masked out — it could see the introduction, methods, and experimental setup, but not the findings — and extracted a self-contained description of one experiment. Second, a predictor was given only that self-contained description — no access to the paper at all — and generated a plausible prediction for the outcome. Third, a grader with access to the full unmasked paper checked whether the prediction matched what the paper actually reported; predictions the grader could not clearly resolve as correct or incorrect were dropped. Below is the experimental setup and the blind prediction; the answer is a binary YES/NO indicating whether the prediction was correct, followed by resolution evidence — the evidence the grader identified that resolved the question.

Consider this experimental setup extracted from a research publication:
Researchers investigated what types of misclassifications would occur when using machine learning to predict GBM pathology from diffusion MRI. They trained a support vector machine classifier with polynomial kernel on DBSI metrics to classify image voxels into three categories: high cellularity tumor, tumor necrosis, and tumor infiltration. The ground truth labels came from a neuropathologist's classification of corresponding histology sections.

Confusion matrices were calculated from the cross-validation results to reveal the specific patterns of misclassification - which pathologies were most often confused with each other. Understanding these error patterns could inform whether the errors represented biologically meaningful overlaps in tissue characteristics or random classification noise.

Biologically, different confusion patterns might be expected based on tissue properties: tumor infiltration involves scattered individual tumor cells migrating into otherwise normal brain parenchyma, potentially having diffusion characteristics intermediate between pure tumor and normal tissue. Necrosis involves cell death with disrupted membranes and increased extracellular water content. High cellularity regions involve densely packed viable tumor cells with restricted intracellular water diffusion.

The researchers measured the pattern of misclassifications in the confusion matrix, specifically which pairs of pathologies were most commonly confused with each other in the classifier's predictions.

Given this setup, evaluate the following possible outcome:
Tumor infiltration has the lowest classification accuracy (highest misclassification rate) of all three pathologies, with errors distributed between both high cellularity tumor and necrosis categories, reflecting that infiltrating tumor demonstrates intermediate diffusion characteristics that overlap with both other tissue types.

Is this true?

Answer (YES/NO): NO